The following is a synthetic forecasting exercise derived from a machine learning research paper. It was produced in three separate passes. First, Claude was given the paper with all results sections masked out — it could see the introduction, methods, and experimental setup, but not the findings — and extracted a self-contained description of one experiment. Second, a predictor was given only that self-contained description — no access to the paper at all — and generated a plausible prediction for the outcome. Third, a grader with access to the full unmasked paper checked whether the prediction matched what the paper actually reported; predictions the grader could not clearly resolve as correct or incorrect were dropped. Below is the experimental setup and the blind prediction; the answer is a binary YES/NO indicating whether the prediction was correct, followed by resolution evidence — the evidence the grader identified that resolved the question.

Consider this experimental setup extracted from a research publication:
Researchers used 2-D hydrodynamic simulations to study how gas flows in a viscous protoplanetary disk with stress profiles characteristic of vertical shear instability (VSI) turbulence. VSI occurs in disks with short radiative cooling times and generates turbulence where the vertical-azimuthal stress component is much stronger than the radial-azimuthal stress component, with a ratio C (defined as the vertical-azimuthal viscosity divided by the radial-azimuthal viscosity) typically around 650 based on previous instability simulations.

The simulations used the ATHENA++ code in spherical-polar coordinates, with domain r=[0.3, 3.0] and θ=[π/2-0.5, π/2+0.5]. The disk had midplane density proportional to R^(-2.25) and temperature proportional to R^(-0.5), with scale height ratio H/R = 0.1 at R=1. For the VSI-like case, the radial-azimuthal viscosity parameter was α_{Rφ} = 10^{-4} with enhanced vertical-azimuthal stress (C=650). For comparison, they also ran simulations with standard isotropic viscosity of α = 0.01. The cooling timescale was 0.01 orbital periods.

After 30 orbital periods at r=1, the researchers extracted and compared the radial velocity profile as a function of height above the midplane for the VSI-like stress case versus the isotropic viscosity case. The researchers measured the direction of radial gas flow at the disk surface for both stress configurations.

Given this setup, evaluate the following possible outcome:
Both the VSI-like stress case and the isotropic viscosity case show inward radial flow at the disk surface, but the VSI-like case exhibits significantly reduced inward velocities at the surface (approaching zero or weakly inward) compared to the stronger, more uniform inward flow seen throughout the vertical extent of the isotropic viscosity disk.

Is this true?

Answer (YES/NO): NO